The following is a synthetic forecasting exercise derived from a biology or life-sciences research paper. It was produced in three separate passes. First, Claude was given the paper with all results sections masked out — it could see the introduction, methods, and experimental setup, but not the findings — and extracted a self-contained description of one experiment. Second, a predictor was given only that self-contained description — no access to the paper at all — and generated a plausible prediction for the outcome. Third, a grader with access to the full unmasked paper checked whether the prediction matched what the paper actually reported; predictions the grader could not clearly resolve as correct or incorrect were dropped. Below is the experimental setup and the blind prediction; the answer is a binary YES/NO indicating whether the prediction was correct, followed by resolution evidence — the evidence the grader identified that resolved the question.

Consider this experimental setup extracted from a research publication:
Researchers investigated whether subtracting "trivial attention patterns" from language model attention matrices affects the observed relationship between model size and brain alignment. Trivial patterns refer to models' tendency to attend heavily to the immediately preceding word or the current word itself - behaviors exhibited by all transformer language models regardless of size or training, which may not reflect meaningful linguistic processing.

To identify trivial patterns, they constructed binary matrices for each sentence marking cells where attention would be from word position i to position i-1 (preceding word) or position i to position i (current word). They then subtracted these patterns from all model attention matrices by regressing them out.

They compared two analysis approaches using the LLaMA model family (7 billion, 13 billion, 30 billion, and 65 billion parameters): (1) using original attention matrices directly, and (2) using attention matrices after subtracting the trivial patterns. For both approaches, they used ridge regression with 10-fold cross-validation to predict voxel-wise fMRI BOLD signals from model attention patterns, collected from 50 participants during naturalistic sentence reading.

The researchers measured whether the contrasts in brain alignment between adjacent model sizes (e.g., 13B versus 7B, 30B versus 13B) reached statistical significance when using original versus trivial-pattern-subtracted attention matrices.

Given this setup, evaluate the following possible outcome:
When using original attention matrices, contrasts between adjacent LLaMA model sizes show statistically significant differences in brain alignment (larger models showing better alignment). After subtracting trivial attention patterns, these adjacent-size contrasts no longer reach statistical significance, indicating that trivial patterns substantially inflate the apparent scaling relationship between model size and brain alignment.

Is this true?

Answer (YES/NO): NO